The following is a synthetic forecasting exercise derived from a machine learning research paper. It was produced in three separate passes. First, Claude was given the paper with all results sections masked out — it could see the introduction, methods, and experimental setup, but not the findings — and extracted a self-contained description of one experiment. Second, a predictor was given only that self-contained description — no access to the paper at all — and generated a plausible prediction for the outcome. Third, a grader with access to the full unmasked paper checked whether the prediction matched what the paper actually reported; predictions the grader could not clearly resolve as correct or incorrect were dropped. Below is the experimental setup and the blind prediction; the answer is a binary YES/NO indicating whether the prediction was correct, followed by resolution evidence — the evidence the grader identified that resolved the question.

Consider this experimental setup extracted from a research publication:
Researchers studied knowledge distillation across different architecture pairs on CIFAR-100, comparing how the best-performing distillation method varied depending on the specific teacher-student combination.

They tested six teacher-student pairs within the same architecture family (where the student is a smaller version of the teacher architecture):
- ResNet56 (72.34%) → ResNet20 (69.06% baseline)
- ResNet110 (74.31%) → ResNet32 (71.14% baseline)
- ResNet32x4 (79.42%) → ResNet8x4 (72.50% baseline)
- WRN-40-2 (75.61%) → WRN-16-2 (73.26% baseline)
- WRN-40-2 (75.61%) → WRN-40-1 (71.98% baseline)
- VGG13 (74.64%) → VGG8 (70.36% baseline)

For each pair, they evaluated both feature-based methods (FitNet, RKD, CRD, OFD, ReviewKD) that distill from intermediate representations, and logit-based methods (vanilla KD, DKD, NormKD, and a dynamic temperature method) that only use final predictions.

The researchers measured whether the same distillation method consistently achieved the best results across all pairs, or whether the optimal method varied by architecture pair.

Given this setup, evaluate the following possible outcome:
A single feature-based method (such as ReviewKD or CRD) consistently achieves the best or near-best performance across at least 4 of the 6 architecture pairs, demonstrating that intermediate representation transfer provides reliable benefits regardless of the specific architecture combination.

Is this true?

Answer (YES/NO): NO